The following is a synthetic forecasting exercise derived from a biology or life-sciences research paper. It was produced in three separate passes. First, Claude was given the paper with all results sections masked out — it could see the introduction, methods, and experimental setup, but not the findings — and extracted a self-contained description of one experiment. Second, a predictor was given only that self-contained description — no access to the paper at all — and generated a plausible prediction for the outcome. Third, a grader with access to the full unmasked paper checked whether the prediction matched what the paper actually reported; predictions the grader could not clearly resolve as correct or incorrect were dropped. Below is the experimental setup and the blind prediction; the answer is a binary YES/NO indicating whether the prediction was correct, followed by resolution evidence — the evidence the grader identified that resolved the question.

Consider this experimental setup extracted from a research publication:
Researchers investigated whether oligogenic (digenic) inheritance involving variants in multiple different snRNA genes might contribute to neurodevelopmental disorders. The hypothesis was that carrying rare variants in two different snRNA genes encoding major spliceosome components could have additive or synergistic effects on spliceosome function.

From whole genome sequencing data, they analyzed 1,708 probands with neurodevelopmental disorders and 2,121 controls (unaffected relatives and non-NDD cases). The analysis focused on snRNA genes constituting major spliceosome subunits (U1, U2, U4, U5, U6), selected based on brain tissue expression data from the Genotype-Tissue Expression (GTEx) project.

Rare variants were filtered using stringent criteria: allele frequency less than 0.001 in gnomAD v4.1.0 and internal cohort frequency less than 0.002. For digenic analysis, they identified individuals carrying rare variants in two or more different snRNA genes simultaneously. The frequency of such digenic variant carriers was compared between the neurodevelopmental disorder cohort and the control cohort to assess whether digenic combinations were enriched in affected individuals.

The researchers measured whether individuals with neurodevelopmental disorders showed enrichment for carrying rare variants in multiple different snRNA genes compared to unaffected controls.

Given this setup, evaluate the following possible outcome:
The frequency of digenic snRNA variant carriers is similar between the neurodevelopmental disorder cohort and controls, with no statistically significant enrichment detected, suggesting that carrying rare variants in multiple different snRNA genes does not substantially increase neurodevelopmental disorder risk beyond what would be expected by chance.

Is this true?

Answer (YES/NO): NO